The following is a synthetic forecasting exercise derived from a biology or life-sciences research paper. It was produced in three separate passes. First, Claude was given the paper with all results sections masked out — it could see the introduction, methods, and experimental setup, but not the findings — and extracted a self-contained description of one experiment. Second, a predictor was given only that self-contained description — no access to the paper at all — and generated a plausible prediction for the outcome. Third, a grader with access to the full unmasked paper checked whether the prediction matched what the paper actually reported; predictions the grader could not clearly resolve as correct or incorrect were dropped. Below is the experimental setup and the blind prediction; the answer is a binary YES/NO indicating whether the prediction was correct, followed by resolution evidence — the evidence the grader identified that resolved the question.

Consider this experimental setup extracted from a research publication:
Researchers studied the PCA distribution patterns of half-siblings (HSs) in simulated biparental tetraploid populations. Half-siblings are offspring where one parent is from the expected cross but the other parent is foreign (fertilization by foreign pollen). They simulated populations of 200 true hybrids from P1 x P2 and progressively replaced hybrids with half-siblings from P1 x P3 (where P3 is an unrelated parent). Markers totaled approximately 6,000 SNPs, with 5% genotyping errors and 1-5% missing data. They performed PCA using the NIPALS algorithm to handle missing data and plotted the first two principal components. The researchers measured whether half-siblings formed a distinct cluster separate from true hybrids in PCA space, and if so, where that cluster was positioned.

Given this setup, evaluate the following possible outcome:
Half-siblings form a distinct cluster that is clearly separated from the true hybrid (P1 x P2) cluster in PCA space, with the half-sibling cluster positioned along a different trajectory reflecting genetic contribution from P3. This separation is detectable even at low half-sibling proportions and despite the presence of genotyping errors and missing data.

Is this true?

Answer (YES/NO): NO